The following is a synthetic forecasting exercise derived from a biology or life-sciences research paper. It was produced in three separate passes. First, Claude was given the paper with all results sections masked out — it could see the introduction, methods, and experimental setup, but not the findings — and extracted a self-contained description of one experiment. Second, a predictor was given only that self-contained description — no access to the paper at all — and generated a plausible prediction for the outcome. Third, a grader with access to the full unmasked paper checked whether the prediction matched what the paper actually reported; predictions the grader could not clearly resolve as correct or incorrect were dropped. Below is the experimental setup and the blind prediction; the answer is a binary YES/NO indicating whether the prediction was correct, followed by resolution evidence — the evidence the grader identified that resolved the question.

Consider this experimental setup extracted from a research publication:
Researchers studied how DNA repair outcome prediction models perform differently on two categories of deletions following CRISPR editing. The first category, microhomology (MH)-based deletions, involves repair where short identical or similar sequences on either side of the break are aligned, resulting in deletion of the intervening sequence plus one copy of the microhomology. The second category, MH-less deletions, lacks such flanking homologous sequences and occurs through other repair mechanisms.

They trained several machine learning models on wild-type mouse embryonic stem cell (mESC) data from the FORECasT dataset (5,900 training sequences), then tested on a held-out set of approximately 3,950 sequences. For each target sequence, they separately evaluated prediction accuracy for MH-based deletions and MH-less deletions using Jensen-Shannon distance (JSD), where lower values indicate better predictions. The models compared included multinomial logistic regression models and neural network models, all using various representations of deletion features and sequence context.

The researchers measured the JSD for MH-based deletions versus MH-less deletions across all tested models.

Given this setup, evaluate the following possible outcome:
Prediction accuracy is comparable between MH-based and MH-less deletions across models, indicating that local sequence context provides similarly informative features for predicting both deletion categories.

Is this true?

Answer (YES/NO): NO